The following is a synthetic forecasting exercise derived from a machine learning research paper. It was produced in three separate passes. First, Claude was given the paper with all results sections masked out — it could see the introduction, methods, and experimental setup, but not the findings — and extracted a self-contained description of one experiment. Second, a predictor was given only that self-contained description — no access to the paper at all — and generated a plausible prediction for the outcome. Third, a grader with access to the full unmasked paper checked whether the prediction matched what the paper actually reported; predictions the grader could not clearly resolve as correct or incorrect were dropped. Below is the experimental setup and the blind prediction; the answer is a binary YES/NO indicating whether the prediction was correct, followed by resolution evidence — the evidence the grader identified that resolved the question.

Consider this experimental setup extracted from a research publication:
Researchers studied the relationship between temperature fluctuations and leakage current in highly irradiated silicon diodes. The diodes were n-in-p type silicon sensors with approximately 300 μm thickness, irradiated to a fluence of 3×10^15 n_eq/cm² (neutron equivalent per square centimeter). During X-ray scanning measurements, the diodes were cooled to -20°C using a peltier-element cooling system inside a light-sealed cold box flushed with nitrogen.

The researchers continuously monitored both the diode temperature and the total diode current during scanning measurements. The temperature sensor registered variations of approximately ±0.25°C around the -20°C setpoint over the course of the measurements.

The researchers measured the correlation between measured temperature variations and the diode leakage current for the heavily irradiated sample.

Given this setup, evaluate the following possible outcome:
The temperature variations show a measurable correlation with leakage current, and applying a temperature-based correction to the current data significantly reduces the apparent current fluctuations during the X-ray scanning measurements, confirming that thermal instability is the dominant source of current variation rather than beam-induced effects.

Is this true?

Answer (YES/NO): NO